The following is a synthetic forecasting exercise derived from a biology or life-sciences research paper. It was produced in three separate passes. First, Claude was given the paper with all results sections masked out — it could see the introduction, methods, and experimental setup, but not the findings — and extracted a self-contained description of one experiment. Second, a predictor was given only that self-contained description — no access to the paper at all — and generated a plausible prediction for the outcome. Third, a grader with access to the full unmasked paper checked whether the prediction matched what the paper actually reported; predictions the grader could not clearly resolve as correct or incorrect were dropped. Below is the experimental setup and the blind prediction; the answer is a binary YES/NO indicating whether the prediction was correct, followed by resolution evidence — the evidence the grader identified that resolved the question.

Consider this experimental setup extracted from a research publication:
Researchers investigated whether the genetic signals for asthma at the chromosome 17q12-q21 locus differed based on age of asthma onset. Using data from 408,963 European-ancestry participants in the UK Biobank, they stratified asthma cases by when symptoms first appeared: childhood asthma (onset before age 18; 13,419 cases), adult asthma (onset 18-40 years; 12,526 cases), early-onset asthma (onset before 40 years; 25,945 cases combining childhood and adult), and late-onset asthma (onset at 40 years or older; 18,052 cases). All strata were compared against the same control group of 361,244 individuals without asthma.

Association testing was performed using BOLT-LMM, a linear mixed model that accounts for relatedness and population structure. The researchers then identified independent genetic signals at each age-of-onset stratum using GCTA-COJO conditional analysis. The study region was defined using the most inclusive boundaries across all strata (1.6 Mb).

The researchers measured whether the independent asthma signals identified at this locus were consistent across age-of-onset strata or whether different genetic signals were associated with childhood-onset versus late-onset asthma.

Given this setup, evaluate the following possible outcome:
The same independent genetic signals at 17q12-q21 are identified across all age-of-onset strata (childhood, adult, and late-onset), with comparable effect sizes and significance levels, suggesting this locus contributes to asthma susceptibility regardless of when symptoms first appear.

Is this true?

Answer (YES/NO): NO